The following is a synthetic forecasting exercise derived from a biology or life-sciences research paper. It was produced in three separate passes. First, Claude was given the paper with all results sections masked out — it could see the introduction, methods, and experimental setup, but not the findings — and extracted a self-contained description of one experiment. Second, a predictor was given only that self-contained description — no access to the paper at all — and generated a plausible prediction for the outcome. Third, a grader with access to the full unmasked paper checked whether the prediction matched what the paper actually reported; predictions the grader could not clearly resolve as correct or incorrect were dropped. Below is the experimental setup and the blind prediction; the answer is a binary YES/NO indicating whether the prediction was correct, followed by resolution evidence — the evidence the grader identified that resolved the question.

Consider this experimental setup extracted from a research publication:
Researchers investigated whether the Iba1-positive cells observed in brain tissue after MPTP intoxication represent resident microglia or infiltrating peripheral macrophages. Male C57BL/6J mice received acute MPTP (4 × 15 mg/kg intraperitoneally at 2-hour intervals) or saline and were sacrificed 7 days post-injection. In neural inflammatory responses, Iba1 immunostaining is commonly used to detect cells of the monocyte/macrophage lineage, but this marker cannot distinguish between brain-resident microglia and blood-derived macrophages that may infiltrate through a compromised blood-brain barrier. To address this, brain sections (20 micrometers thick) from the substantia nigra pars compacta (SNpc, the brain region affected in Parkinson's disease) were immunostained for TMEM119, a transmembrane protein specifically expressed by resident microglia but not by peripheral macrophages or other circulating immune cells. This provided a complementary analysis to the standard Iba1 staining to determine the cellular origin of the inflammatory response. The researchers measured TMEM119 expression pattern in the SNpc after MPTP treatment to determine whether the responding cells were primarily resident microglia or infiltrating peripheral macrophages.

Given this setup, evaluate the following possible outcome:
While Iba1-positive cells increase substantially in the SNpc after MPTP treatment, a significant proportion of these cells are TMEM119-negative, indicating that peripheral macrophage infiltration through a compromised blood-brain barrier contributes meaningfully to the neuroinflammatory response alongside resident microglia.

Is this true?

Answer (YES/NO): YES